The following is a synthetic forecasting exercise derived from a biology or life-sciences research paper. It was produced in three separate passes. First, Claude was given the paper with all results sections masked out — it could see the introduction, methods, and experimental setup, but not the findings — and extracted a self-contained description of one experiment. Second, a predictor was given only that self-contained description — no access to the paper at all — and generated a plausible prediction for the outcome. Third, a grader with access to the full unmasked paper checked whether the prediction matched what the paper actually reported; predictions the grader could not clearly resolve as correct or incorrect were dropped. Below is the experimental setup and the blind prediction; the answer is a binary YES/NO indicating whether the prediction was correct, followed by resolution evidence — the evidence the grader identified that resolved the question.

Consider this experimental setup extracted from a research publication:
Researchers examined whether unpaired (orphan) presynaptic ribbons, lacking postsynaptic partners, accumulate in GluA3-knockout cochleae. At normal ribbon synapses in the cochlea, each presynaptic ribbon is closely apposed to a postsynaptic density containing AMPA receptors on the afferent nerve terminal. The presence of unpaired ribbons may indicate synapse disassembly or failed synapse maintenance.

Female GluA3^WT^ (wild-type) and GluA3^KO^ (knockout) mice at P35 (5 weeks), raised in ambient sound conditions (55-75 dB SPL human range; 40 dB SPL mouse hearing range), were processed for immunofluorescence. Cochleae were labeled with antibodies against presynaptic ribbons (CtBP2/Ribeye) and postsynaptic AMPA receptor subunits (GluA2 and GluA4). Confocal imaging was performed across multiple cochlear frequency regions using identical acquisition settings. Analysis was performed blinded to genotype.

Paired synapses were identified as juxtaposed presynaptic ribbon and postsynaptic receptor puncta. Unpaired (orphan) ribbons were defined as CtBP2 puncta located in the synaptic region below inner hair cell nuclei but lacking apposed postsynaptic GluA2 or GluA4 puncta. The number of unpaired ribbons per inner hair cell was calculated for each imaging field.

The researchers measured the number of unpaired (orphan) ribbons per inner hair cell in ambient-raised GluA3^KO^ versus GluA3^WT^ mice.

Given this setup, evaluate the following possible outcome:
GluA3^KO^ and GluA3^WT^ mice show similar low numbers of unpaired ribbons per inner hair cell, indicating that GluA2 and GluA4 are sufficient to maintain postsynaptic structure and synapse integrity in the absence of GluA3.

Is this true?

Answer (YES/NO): NO